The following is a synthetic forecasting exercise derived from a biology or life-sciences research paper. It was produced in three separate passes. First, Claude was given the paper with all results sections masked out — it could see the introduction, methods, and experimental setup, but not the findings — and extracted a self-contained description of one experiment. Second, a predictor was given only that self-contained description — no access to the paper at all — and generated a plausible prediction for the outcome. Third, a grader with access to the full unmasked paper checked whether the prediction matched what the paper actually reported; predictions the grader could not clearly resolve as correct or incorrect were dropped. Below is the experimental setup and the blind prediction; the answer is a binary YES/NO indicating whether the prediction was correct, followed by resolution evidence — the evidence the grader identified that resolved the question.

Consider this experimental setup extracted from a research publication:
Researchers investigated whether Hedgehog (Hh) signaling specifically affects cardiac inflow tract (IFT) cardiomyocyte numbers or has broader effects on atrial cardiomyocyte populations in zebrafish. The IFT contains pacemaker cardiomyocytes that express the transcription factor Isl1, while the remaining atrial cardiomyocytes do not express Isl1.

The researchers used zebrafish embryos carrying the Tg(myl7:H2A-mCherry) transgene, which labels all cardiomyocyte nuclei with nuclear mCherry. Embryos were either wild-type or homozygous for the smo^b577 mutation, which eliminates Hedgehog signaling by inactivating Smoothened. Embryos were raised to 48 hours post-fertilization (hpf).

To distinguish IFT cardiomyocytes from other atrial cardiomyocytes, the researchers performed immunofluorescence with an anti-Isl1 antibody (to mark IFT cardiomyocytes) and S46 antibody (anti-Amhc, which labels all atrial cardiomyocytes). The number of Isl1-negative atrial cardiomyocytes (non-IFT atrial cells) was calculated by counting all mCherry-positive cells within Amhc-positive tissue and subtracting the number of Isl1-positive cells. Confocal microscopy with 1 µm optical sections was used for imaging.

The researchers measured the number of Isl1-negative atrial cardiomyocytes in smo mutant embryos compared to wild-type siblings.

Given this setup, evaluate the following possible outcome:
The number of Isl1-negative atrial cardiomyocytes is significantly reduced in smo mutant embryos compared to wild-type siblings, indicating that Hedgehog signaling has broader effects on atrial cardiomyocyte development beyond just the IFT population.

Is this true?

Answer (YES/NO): YES